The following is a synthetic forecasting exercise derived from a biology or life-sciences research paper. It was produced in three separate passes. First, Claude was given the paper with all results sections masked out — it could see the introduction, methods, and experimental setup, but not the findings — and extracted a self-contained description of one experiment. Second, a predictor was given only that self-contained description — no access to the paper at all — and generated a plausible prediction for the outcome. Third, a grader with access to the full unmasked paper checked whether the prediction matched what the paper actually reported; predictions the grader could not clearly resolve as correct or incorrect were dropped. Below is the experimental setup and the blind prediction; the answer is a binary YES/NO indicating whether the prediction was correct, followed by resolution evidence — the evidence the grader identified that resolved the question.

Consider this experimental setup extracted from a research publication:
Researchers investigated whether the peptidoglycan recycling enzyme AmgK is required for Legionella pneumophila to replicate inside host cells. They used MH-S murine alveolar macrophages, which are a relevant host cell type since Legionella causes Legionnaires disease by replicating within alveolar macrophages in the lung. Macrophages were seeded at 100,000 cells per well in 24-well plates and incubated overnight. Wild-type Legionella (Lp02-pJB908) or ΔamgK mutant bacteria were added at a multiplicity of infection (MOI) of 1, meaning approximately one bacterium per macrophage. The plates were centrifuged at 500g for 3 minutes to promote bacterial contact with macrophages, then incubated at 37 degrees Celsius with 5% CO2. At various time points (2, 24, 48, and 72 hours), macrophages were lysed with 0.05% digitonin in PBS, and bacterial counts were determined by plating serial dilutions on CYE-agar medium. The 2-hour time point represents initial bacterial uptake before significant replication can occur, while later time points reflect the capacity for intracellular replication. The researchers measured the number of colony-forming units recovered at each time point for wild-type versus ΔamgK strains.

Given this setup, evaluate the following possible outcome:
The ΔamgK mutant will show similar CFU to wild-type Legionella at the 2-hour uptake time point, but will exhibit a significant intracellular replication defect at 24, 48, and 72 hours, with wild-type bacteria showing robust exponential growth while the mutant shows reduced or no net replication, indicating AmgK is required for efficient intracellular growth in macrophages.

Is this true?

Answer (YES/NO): YES